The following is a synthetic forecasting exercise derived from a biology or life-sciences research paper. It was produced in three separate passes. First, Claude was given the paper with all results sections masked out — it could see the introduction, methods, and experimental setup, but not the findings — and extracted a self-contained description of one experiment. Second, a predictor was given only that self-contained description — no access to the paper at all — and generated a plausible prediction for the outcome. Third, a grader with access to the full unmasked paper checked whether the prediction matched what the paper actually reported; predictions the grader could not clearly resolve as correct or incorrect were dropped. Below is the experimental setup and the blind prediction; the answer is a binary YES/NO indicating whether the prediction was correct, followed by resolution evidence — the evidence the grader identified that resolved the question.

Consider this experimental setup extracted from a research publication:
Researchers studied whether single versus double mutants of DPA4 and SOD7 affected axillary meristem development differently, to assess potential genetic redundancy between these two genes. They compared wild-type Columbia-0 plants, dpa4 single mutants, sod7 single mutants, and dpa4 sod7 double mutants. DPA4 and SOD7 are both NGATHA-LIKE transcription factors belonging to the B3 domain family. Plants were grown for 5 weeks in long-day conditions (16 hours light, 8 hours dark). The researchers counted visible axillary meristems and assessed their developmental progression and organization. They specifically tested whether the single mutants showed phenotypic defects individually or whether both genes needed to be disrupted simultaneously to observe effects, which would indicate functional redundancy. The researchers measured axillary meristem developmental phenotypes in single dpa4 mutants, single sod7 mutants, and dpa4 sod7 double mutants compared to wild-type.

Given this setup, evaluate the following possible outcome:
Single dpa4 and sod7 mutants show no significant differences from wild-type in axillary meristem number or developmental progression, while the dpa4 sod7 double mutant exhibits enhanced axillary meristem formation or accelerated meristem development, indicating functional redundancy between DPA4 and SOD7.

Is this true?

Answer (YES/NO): NO